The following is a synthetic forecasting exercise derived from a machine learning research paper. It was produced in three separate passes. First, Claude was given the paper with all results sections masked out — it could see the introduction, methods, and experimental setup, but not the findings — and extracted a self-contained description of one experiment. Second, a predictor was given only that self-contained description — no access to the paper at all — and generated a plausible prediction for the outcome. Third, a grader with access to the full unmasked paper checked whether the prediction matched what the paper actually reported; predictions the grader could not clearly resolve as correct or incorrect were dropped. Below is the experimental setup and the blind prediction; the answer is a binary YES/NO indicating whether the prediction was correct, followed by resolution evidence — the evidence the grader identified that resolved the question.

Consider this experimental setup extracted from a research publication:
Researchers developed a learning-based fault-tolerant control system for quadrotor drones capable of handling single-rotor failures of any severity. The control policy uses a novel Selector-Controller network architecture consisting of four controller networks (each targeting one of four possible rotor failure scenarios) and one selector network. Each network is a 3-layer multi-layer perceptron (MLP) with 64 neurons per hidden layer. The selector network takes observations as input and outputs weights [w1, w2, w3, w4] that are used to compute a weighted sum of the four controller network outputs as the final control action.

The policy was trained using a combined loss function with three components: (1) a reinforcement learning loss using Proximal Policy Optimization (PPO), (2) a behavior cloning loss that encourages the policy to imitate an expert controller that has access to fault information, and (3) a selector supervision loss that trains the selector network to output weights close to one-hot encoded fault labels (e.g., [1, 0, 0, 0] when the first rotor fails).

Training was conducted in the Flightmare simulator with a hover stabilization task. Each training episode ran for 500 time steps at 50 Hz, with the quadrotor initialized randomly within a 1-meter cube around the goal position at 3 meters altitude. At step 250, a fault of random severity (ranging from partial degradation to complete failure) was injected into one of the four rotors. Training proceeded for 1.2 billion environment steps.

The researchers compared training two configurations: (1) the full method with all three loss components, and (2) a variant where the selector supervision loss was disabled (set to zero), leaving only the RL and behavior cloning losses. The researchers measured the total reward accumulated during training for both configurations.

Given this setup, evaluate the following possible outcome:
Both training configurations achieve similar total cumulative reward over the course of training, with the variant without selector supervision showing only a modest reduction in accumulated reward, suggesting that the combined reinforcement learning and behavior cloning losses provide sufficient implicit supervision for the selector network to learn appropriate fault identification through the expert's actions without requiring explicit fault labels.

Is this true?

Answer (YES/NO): YES